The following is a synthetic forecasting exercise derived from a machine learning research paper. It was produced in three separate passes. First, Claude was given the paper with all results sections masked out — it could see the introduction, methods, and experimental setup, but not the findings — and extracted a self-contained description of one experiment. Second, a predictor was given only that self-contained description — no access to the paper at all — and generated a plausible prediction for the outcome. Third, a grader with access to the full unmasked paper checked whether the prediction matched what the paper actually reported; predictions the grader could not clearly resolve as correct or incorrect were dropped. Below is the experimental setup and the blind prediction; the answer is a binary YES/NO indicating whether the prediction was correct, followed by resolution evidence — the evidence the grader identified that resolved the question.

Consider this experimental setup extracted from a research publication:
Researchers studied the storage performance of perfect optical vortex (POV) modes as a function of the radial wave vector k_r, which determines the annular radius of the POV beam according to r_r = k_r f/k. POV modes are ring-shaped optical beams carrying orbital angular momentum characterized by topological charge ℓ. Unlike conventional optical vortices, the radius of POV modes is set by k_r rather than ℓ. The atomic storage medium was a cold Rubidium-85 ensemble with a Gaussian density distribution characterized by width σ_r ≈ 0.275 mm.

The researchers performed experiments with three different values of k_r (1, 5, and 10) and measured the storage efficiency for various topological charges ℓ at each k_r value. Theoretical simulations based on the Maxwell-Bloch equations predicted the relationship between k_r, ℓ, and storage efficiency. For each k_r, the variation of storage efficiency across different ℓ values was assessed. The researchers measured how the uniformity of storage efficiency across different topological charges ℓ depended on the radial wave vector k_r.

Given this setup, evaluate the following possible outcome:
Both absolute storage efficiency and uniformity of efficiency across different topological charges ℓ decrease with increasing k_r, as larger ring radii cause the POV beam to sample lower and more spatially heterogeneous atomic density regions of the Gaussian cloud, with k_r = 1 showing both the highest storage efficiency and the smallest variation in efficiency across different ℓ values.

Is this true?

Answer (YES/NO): NO